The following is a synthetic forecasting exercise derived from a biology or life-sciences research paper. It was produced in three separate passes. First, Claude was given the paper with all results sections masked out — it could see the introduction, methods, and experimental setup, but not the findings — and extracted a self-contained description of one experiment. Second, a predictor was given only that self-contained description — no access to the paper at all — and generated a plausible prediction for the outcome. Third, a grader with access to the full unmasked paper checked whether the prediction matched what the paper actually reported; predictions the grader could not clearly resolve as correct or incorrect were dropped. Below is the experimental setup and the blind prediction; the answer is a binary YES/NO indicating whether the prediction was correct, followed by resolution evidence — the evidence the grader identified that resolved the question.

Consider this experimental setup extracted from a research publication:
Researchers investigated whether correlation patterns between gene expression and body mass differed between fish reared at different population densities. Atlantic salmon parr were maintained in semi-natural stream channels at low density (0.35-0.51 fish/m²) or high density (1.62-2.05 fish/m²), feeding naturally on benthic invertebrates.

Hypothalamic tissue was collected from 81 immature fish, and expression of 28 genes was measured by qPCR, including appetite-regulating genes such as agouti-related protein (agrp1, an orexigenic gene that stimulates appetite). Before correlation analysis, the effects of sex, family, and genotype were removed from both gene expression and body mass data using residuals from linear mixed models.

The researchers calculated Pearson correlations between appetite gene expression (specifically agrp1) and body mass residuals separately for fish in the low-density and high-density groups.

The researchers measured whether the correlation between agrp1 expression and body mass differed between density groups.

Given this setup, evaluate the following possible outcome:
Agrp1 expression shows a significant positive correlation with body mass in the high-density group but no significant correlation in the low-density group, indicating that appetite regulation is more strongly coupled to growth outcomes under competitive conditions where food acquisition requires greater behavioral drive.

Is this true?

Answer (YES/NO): NO